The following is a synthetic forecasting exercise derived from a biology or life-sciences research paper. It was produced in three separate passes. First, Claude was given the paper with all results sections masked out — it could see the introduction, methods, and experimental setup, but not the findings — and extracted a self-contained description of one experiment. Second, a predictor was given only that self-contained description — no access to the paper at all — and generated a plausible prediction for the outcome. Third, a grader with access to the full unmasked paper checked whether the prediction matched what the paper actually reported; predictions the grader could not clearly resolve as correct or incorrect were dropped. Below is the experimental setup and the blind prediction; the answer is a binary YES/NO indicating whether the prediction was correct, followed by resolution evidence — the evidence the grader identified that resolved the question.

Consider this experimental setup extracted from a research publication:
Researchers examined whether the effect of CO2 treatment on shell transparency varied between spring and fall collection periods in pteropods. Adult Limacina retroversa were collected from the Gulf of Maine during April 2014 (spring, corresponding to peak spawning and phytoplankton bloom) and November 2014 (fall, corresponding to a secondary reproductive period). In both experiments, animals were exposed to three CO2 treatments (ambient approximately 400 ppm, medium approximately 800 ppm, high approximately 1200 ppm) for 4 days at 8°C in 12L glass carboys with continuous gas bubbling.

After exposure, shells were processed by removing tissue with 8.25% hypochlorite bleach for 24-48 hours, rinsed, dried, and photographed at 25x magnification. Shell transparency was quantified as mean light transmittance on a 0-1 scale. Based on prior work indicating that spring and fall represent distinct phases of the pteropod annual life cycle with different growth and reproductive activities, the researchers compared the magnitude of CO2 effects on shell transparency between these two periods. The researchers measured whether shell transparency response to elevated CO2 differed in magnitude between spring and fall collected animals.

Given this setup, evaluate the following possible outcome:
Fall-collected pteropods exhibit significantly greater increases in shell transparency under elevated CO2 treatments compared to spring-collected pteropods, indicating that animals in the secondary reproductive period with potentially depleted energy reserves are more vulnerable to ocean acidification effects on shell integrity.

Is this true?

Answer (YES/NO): NO